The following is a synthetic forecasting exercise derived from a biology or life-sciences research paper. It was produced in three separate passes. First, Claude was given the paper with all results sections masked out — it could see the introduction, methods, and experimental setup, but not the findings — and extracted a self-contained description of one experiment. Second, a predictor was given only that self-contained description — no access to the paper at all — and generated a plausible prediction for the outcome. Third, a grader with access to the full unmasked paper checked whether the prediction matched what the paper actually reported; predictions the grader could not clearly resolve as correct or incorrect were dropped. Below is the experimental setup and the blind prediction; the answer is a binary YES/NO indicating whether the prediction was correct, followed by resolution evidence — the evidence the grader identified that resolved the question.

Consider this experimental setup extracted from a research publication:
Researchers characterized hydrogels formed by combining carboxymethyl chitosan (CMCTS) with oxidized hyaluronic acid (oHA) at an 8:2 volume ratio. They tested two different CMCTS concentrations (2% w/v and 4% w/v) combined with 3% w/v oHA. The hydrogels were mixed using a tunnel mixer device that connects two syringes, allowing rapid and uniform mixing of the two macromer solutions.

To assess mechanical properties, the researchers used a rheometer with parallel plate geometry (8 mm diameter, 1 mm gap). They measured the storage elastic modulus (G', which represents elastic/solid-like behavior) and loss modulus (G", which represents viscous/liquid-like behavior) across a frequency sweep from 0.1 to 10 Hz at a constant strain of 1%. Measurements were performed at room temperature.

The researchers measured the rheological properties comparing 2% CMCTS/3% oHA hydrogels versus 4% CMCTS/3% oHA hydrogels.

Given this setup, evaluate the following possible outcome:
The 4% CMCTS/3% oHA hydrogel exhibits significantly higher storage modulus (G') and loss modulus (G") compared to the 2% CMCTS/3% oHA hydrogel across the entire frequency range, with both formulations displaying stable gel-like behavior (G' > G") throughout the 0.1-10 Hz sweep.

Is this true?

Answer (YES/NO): NO